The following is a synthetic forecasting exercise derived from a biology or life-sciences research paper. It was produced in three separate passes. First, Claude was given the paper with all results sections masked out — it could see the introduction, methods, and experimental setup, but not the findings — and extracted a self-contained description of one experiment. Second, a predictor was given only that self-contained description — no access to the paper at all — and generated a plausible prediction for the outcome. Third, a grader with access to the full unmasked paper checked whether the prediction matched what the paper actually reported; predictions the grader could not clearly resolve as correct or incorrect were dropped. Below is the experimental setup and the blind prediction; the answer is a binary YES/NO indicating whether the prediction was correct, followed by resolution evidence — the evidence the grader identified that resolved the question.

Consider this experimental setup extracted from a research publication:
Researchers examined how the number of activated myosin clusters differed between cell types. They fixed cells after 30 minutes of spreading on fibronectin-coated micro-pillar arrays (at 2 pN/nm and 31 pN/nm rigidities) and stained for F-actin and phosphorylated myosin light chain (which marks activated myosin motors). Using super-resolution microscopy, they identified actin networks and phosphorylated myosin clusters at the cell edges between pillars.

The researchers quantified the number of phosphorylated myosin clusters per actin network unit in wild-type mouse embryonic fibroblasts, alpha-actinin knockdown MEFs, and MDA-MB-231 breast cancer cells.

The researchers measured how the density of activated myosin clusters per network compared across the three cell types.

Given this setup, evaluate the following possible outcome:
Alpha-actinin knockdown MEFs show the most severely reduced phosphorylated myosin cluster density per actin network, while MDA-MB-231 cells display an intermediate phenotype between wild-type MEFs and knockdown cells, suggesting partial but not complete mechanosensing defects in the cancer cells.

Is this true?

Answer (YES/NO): NO